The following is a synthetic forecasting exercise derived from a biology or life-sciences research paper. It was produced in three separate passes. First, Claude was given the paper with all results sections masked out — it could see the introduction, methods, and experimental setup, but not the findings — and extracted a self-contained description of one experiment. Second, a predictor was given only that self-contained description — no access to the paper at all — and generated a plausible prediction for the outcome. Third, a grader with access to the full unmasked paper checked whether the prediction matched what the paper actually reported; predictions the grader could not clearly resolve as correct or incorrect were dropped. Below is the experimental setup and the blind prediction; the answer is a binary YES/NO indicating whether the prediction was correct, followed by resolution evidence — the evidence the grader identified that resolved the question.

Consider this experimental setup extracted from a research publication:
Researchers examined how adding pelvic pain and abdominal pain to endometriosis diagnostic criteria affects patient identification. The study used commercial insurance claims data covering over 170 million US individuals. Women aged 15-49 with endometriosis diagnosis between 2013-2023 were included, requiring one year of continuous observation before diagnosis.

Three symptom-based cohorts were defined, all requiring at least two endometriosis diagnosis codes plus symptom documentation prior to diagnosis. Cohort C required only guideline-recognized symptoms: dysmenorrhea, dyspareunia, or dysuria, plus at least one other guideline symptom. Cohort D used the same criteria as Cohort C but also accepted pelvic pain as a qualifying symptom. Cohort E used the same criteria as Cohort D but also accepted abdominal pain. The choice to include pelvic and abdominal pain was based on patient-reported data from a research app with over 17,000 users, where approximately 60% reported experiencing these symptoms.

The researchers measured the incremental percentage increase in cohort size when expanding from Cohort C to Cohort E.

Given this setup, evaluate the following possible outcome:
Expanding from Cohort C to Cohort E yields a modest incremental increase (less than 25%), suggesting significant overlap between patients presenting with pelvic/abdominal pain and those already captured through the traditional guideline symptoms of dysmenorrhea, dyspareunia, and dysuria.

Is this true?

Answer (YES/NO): YES